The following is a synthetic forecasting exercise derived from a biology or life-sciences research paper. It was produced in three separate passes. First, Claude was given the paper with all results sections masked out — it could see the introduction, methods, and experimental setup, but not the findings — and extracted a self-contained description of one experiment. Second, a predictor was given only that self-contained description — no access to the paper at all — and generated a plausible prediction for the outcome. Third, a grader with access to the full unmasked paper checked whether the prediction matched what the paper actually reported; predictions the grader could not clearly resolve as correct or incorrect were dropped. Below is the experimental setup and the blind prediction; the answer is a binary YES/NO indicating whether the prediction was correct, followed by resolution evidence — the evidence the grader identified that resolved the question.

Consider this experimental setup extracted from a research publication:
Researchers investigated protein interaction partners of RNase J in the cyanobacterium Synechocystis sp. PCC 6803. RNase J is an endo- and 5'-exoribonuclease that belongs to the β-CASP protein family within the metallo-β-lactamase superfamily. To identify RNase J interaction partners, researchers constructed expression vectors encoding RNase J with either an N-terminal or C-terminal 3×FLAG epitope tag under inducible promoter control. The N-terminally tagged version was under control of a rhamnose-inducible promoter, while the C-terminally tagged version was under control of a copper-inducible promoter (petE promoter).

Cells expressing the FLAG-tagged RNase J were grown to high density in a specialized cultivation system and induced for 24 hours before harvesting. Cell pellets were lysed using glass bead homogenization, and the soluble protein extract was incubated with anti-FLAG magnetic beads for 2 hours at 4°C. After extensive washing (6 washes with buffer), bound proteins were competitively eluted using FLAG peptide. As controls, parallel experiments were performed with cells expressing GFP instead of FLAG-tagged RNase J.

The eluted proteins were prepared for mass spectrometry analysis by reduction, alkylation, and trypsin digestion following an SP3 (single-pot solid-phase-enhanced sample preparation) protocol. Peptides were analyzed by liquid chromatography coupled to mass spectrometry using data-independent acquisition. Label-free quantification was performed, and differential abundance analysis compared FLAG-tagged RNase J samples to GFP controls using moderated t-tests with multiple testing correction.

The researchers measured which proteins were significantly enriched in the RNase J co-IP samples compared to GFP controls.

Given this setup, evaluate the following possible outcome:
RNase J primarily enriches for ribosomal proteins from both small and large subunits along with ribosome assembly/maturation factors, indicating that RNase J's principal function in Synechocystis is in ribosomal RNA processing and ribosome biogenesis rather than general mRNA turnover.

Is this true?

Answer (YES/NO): NO